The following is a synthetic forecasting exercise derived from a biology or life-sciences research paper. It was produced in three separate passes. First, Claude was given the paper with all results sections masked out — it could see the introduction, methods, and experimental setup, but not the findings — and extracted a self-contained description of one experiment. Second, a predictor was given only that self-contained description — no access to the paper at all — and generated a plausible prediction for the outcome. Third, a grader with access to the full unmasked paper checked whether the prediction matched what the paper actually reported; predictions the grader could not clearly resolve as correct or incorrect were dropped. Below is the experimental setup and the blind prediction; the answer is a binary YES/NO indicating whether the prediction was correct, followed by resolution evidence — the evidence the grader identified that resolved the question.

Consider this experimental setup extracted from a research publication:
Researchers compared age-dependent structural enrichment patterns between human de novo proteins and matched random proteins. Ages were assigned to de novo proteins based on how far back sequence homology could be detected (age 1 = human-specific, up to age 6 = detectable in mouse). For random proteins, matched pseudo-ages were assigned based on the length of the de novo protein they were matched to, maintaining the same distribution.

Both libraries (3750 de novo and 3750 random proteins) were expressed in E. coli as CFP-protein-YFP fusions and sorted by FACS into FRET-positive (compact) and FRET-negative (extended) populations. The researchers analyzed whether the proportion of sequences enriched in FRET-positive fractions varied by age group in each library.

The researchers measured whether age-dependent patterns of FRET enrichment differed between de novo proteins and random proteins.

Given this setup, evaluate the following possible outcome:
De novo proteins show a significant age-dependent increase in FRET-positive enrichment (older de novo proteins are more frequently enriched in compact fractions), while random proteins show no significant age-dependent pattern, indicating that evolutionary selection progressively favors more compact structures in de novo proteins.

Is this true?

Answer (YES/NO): NO